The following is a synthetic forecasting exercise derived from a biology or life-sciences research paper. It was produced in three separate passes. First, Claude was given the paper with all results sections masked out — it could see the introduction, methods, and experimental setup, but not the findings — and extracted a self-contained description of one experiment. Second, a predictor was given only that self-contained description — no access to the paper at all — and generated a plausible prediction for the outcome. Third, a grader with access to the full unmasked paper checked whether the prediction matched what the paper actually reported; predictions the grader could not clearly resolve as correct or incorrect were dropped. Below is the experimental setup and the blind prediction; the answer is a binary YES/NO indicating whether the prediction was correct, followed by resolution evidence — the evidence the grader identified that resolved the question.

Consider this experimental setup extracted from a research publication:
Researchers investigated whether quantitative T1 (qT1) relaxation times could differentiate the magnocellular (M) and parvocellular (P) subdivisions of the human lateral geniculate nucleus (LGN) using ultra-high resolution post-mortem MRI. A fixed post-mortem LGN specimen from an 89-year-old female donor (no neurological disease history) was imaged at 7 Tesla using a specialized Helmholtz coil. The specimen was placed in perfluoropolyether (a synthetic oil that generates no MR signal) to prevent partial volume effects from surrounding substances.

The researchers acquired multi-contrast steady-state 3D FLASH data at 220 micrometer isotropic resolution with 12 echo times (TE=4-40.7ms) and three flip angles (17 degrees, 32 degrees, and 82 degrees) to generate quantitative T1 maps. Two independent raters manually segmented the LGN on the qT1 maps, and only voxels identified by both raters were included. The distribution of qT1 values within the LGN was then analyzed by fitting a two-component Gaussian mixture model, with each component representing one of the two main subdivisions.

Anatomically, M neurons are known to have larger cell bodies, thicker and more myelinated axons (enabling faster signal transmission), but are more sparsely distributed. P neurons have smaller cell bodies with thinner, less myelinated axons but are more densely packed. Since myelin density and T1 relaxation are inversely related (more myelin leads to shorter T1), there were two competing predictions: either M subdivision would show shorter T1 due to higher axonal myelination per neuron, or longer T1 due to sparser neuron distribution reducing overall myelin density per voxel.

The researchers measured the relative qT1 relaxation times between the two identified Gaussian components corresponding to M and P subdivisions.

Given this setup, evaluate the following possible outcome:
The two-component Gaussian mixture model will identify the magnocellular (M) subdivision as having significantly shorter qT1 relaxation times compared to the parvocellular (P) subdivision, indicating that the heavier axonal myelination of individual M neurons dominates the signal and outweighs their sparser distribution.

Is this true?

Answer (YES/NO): NO